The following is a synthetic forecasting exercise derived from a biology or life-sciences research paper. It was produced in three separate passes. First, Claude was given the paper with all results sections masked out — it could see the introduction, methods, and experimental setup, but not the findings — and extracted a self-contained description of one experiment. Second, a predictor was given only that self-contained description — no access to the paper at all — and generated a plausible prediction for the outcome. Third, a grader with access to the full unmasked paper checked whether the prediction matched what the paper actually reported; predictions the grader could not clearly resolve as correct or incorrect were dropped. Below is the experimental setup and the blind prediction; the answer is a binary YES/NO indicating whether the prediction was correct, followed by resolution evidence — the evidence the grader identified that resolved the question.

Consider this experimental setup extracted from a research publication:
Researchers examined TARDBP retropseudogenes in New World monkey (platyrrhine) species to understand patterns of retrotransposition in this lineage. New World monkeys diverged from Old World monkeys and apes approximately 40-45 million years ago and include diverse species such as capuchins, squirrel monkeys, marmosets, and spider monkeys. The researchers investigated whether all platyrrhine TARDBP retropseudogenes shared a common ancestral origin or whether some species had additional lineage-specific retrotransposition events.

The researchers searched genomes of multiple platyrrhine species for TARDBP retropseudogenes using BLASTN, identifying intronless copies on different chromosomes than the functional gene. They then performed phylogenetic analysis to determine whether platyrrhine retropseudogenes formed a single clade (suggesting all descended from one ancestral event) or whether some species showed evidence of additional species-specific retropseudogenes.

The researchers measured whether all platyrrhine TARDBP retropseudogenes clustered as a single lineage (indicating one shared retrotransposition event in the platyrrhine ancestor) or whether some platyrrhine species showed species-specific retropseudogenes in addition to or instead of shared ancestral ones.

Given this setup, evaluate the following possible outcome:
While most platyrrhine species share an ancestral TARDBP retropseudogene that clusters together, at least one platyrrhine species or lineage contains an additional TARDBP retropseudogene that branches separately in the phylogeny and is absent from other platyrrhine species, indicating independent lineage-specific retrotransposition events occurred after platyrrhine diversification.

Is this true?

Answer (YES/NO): YES